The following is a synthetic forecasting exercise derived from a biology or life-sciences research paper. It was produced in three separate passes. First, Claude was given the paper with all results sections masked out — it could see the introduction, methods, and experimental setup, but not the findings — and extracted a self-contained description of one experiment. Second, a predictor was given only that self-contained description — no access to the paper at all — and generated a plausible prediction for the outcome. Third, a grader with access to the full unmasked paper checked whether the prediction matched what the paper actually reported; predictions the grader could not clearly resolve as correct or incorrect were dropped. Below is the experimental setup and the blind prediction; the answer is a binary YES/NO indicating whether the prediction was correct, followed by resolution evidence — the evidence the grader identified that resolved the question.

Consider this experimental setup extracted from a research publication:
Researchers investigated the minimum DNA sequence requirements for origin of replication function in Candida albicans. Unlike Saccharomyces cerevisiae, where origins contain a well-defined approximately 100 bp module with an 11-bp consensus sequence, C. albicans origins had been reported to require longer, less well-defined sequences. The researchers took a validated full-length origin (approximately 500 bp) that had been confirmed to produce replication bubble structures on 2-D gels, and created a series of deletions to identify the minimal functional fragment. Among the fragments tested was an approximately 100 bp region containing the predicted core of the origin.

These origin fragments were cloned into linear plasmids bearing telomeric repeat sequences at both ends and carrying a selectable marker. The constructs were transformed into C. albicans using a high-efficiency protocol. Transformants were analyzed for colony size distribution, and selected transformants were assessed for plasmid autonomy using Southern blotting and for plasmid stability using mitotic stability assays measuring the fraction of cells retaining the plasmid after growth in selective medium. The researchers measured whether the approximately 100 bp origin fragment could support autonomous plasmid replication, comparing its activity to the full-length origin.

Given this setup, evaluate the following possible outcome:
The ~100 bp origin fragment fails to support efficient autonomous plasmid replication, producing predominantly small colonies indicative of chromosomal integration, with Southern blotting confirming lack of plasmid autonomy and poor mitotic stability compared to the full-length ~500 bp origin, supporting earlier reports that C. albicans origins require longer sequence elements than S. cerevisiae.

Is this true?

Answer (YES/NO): NO